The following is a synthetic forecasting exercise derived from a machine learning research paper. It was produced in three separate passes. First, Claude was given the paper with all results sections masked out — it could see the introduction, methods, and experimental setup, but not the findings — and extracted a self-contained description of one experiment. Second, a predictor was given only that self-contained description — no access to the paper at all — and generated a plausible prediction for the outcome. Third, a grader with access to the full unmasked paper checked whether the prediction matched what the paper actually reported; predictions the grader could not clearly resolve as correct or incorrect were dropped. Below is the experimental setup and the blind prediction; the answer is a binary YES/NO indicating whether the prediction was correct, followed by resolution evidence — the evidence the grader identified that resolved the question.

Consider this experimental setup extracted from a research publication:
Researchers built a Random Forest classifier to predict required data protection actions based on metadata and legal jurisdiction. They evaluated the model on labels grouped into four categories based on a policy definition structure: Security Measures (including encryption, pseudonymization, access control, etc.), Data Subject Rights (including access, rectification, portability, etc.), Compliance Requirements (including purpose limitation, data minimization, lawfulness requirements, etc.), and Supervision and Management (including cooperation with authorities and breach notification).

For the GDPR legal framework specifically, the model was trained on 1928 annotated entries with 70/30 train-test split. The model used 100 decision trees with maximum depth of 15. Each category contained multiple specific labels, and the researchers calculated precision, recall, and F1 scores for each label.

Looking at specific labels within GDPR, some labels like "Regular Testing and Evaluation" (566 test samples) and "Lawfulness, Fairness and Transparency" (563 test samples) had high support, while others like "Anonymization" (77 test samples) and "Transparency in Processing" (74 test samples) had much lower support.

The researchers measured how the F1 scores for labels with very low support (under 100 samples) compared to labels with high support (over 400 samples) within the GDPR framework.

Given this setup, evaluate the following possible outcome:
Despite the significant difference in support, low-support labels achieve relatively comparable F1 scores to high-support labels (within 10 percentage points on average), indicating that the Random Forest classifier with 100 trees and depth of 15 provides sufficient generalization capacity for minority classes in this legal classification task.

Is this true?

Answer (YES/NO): YES